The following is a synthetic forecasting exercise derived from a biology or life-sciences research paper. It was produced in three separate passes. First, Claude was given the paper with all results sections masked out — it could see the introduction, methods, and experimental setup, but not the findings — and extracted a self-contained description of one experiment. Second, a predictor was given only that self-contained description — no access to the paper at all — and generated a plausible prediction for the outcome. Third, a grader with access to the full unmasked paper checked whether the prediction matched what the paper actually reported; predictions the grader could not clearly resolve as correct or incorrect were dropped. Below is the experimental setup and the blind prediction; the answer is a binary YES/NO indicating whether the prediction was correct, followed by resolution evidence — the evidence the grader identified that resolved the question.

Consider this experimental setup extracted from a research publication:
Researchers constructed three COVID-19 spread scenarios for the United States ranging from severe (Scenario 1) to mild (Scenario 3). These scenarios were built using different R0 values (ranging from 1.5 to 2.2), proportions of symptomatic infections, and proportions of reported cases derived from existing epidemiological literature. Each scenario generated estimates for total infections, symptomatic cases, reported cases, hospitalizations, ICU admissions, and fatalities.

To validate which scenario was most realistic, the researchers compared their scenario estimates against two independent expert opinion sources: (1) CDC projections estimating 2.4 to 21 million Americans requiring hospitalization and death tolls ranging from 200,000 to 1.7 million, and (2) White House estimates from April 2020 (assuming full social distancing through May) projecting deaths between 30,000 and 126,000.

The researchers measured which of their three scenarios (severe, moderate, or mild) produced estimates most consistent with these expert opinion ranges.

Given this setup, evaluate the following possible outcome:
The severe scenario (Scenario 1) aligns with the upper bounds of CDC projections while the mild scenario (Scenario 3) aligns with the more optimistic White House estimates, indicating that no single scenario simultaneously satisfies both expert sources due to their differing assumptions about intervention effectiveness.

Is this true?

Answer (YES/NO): NO